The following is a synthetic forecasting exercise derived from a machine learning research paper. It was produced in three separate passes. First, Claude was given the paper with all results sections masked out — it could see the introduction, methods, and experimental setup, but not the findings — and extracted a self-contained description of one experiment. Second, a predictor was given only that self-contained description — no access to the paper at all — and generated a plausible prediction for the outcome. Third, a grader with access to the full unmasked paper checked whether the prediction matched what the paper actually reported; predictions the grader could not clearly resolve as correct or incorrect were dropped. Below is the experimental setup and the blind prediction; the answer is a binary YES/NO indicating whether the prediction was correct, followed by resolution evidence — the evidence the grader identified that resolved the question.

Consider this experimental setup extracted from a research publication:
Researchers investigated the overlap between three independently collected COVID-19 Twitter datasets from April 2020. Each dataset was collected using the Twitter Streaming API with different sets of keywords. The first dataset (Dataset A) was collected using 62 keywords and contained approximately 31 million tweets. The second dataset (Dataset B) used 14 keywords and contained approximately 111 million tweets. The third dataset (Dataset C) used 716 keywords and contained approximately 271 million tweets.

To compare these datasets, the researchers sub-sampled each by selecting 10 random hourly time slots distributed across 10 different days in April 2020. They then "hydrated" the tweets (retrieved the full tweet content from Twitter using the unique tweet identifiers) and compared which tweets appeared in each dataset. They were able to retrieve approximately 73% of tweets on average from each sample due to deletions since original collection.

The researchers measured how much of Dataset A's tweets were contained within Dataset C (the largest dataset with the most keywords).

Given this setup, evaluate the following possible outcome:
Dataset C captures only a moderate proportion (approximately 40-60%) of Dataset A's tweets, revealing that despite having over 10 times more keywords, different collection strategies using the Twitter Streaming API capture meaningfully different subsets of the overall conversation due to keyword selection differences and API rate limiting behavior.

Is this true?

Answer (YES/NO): NO